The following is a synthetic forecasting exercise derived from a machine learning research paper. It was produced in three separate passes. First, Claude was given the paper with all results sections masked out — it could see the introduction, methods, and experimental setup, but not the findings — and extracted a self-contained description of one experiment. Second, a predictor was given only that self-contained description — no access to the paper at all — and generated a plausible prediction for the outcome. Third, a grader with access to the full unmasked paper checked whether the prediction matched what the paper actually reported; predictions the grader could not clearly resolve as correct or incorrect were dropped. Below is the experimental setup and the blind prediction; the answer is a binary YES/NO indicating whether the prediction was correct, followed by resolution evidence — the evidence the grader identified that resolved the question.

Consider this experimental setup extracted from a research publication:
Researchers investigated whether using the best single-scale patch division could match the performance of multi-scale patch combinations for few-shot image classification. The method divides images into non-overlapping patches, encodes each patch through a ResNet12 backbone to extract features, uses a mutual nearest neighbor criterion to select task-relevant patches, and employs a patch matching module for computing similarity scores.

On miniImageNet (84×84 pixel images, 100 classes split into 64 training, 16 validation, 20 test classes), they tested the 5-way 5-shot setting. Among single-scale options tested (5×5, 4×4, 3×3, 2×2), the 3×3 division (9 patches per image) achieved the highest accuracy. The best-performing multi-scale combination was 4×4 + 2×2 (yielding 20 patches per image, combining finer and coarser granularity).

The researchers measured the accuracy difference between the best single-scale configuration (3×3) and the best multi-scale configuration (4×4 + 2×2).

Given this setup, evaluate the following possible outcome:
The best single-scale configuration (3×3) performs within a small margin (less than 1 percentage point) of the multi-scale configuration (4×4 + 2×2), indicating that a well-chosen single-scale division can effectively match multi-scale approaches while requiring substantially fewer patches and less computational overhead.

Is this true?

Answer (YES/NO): NO